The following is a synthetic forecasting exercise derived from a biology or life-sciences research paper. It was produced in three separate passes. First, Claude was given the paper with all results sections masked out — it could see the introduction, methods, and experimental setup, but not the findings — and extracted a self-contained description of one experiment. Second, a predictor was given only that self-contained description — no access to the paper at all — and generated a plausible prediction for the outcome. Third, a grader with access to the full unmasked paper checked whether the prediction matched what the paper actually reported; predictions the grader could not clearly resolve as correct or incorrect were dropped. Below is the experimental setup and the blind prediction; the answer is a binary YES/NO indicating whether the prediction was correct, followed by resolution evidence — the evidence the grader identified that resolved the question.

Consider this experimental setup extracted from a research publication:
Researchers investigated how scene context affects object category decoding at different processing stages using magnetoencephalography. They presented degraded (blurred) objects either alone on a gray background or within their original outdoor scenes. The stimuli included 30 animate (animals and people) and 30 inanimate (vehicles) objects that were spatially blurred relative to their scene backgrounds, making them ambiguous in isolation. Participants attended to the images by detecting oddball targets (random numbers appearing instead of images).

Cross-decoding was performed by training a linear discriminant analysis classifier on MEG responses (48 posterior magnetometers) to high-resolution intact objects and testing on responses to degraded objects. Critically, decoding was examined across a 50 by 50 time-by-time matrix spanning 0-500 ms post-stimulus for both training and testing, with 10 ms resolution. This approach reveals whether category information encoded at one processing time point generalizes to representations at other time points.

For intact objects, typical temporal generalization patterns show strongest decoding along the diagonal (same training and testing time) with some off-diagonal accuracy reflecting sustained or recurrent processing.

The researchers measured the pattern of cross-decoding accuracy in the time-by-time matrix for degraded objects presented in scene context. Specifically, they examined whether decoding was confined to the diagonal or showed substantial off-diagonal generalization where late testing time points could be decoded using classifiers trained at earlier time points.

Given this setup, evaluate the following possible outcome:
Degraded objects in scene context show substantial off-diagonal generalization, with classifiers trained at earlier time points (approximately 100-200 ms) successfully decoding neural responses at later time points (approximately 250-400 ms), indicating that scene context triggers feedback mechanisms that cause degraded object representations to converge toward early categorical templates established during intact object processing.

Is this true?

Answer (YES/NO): NO